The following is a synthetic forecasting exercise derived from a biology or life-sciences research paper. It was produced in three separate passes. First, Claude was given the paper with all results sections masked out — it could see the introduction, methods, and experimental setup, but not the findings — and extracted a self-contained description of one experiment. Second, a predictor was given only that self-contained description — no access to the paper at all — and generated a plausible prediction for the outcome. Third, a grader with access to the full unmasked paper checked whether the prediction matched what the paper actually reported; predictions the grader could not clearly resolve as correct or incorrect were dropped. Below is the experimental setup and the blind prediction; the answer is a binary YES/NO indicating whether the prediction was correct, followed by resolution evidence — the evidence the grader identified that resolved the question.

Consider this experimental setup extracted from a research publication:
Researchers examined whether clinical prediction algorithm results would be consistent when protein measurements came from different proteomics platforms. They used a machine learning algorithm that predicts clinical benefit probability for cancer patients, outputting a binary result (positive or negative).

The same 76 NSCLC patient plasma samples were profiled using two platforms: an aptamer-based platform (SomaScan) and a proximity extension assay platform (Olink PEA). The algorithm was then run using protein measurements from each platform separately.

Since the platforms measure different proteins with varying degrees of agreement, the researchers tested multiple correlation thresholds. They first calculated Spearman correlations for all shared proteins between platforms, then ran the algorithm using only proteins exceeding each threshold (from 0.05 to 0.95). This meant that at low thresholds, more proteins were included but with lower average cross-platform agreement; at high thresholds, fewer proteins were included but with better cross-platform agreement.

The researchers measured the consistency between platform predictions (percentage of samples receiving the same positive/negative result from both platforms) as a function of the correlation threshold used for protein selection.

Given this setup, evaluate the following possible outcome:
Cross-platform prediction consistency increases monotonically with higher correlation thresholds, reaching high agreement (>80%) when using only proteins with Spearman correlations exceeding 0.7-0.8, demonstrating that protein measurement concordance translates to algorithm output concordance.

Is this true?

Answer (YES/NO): NO